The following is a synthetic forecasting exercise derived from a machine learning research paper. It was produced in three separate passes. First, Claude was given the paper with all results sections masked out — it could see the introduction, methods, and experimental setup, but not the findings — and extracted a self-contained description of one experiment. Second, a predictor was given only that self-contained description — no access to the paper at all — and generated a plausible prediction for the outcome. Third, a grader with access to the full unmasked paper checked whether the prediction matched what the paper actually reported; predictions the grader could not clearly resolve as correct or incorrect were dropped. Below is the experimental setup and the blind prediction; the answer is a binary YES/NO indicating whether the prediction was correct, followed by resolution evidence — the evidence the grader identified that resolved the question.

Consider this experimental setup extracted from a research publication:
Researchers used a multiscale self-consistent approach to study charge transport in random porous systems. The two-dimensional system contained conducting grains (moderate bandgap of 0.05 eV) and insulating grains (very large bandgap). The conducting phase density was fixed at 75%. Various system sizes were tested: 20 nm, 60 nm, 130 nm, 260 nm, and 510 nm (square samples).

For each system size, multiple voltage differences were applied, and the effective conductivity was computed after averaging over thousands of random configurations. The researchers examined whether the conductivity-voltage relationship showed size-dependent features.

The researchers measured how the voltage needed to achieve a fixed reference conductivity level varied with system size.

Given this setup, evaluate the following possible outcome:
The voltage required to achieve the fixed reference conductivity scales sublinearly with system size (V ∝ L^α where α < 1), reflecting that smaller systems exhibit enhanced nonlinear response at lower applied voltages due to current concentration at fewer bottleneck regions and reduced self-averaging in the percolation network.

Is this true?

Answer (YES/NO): NO